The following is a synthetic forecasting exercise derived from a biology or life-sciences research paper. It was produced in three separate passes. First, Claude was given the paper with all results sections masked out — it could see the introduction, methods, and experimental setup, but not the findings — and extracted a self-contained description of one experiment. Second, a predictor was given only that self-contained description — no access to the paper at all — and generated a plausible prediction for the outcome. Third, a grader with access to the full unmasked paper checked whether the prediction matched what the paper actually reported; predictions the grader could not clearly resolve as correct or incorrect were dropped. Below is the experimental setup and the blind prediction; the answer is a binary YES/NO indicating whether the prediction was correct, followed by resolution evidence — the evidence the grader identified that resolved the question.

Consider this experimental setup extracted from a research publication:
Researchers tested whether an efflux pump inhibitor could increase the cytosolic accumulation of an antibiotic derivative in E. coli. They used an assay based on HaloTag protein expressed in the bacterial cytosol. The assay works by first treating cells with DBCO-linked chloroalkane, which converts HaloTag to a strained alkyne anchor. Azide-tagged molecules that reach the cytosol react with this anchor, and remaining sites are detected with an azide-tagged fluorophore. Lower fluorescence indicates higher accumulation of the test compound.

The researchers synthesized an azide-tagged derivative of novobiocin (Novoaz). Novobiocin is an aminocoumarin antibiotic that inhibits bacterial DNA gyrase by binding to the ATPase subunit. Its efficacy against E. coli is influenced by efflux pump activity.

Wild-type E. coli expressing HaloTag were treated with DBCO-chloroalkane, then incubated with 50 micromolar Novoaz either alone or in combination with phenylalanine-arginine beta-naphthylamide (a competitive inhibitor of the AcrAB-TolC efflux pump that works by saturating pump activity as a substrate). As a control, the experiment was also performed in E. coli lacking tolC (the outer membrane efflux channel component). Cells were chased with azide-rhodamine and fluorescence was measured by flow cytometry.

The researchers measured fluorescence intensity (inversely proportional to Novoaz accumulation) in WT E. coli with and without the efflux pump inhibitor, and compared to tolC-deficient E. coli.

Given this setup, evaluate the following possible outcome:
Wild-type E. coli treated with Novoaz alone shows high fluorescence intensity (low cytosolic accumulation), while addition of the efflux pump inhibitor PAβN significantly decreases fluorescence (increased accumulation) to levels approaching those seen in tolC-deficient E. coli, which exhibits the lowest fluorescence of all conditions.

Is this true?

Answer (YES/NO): NO